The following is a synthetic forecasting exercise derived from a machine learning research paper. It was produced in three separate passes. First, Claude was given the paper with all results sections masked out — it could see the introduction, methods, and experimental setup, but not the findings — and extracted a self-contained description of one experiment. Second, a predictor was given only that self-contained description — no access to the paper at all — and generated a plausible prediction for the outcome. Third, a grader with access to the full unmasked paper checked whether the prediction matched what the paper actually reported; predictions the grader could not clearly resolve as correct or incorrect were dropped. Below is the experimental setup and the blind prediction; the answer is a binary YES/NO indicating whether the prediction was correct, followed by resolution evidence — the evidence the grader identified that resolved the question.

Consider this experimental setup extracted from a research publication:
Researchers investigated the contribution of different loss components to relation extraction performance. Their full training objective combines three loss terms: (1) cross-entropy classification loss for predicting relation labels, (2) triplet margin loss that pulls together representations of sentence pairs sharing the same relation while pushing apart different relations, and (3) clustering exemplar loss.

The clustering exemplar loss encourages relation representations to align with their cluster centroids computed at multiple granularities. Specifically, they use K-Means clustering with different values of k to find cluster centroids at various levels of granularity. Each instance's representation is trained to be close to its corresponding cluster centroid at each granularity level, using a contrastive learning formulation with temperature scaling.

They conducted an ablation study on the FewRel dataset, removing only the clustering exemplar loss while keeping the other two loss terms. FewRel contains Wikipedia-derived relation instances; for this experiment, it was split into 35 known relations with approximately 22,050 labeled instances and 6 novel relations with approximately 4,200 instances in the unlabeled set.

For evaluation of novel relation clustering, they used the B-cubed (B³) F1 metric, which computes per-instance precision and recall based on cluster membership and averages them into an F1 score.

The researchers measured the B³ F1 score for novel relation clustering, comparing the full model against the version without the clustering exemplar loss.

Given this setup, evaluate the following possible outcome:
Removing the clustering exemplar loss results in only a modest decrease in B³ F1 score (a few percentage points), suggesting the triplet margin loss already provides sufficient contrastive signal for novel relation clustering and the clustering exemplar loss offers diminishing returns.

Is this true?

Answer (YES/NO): NO